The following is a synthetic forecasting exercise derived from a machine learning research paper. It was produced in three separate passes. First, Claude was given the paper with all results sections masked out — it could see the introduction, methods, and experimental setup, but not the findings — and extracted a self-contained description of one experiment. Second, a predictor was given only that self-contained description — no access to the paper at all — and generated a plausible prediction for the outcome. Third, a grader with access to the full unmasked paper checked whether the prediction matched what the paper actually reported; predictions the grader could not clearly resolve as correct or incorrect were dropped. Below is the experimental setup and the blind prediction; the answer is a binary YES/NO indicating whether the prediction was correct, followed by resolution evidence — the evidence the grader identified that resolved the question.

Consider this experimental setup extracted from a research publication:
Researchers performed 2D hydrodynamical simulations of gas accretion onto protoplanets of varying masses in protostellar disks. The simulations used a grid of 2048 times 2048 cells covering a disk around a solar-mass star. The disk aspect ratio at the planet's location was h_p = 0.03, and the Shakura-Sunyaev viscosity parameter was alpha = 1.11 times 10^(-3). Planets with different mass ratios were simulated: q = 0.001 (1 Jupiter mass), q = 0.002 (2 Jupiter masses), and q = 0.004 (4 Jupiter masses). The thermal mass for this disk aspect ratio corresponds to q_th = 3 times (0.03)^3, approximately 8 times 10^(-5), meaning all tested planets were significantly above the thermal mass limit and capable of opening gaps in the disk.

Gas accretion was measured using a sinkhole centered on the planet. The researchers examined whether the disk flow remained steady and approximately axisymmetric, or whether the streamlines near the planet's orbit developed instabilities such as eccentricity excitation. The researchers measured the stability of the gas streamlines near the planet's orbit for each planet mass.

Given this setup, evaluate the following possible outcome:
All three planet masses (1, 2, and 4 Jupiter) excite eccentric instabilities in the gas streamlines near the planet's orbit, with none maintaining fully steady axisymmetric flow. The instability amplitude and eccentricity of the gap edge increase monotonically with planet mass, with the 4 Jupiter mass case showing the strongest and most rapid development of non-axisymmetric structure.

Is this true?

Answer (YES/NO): NO